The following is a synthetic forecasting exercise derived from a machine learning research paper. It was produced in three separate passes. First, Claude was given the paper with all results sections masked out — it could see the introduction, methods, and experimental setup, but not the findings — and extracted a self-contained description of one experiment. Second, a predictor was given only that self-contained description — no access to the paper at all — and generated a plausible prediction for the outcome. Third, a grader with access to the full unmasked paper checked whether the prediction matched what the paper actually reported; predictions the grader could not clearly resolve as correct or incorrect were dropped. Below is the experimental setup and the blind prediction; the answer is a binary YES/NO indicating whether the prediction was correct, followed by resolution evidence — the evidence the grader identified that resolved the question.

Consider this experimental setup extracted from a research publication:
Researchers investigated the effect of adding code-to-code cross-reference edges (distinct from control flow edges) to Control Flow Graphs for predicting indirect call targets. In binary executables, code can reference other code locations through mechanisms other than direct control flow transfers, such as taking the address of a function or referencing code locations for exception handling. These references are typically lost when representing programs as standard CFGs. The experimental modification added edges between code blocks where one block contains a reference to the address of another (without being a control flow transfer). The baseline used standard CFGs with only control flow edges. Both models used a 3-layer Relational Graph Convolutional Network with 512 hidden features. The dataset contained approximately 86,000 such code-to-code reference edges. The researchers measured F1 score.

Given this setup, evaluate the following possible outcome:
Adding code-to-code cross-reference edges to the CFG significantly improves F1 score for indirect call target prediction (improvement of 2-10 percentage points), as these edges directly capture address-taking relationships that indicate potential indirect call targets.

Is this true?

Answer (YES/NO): NO